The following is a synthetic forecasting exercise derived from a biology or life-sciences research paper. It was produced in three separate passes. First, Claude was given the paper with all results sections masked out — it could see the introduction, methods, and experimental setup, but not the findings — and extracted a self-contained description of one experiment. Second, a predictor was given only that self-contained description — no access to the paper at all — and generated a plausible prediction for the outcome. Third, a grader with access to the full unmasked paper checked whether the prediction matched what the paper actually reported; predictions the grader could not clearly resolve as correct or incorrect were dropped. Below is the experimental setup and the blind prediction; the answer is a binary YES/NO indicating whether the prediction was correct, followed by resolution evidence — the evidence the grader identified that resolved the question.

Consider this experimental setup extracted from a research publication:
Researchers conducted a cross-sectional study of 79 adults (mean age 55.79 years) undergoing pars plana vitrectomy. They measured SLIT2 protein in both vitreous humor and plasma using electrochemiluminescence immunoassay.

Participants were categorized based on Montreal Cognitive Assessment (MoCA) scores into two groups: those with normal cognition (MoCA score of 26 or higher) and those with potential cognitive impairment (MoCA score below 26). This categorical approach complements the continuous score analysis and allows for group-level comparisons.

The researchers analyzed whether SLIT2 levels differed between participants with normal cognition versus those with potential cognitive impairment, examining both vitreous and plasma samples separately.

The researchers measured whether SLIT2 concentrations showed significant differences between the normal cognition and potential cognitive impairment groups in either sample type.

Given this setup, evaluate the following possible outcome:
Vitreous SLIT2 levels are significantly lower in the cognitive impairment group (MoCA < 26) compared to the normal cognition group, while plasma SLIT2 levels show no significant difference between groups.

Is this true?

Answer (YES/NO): NO